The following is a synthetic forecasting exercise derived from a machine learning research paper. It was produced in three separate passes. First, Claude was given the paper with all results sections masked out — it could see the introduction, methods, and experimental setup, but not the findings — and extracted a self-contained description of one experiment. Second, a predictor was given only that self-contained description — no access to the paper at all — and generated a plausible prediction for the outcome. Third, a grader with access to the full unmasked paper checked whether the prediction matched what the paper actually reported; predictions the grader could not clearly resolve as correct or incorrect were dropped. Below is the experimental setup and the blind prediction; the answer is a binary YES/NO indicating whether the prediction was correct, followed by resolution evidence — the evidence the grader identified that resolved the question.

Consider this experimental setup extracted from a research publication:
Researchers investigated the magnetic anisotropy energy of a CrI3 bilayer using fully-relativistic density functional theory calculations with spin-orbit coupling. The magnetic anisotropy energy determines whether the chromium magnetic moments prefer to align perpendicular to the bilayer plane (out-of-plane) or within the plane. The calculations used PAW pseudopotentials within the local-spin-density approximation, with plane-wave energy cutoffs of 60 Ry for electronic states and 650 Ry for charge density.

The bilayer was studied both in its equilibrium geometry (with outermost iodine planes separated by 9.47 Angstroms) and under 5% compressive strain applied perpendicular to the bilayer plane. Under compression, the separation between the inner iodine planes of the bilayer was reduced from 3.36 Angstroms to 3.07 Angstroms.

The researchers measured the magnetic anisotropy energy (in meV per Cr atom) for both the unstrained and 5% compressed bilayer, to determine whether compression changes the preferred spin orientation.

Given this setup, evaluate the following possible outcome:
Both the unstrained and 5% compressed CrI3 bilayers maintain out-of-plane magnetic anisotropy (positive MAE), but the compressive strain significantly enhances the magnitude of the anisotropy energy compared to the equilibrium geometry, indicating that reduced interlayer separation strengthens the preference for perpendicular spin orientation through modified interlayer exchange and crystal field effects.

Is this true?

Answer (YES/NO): NO